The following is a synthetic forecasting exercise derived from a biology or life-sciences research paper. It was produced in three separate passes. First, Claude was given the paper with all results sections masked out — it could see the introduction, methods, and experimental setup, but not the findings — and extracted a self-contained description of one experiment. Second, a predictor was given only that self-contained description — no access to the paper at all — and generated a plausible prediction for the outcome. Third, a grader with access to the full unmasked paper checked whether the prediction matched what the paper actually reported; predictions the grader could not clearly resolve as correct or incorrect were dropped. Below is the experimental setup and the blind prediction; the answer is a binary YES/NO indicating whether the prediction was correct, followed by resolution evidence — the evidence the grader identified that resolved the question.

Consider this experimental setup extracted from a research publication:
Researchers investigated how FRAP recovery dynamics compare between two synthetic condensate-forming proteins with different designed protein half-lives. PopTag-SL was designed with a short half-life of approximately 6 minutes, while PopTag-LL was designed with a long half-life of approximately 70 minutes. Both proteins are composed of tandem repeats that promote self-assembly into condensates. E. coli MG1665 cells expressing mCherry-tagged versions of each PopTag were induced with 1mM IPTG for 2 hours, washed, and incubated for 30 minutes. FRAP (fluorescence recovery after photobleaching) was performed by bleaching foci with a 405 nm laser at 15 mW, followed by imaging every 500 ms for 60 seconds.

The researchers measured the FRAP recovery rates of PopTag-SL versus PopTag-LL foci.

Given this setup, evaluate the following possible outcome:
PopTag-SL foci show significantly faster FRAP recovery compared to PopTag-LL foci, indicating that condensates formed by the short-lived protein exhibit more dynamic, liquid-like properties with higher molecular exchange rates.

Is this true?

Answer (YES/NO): NO